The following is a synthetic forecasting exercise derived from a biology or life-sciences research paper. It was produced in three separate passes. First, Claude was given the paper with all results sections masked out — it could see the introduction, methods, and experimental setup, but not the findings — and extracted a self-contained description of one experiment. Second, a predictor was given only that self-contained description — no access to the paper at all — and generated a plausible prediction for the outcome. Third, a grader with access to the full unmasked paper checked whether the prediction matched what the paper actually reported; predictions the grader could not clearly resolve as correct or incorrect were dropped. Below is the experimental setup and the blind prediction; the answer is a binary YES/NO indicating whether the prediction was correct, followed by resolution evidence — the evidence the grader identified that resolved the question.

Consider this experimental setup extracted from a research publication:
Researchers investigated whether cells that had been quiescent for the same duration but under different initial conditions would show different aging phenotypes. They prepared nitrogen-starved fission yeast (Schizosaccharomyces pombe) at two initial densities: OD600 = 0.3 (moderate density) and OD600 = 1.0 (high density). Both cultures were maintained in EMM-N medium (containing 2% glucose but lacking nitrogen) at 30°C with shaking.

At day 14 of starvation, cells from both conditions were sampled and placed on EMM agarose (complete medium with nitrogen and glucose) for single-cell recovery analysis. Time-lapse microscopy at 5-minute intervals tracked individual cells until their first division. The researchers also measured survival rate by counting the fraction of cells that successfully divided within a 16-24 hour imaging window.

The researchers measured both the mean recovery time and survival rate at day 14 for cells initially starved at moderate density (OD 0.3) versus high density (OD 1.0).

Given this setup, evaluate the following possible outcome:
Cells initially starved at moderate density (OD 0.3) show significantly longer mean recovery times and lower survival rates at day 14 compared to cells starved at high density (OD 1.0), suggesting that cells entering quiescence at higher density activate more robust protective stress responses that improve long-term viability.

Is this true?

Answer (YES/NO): NO